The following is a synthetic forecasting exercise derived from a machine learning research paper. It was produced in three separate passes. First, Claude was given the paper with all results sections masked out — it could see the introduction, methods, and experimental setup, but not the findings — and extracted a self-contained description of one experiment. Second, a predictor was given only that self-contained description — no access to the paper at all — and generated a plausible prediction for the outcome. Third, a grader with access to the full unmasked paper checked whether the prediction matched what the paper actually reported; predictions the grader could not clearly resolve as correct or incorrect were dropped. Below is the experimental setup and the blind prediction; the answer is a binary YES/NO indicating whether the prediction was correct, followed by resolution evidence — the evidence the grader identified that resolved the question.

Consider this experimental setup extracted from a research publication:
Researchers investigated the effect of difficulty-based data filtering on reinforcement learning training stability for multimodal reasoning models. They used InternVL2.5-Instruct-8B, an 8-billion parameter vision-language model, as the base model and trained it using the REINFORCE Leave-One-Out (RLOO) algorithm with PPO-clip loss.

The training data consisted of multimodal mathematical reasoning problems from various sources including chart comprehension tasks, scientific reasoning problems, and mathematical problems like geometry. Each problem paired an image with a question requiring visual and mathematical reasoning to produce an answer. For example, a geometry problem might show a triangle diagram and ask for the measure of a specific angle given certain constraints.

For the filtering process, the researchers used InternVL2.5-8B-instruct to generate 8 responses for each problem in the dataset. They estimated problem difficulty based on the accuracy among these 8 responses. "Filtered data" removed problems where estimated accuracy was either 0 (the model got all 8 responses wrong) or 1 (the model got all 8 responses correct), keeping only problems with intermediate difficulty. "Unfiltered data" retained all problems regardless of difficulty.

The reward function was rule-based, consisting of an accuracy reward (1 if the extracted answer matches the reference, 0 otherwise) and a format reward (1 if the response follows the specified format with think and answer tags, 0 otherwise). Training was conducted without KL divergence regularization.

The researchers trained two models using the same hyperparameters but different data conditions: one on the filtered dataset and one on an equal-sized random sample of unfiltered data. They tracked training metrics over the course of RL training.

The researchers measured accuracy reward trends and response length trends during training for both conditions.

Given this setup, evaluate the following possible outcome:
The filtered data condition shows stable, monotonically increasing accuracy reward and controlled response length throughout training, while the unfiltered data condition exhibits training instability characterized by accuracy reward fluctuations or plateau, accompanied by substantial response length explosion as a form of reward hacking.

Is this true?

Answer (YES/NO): NO